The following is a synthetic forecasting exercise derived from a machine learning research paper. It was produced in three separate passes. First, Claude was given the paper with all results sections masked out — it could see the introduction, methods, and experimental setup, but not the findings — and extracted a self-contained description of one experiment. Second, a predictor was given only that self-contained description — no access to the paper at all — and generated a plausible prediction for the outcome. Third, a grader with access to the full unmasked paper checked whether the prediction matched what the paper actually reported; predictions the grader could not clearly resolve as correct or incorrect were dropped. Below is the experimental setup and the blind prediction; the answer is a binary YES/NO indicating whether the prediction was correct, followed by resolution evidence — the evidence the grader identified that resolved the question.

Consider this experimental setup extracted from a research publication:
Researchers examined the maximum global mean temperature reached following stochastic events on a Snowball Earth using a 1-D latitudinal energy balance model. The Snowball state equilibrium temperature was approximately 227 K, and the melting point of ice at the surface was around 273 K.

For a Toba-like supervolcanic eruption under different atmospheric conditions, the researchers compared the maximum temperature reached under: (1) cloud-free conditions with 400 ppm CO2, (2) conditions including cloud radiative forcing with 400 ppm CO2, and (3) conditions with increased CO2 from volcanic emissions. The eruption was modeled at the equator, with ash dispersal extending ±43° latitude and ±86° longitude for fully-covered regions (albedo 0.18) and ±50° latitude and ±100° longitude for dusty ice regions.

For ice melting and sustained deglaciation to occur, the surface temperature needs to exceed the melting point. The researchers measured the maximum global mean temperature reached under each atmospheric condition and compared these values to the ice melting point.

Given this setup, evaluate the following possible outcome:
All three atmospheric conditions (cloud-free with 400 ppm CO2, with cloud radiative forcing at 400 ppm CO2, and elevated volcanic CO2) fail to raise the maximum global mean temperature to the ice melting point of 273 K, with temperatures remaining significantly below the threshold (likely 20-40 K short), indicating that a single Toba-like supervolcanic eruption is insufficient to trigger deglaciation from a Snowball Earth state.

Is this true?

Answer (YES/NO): YES